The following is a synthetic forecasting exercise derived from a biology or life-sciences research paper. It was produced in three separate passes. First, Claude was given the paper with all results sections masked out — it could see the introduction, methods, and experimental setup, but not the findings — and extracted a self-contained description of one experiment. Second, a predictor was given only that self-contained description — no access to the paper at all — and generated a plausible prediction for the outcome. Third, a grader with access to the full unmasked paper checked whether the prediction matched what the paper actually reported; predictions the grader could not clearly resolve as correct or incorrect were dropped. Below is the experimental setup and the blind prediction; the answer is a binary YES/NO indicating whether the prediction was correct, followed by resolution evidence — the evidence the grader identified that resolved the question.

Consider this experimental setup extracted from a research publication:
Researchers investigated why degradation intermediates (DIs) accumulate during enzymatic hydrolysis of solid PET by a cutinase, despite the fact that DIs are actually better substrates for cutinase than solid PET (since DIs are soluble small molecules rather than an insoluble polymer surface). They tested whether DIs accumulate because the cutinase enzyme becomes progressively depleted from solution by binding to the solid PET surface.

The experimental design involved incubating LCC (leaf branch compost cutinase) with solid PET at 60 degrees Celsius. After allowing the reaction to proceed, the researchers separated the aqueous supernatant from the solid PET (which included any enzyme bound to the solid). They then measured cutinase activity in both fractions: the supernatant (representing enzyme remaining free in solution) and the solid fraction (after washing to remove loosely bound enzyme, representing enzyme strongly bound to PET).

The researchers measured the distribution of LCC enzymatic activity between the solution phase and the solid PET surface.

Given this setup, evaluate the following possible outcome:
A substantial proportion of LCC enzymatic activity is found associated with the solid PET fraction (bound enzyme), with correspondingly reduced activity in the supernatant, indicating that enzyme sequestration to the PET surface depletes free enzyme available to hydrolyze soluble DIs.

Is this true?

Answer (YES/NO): YES